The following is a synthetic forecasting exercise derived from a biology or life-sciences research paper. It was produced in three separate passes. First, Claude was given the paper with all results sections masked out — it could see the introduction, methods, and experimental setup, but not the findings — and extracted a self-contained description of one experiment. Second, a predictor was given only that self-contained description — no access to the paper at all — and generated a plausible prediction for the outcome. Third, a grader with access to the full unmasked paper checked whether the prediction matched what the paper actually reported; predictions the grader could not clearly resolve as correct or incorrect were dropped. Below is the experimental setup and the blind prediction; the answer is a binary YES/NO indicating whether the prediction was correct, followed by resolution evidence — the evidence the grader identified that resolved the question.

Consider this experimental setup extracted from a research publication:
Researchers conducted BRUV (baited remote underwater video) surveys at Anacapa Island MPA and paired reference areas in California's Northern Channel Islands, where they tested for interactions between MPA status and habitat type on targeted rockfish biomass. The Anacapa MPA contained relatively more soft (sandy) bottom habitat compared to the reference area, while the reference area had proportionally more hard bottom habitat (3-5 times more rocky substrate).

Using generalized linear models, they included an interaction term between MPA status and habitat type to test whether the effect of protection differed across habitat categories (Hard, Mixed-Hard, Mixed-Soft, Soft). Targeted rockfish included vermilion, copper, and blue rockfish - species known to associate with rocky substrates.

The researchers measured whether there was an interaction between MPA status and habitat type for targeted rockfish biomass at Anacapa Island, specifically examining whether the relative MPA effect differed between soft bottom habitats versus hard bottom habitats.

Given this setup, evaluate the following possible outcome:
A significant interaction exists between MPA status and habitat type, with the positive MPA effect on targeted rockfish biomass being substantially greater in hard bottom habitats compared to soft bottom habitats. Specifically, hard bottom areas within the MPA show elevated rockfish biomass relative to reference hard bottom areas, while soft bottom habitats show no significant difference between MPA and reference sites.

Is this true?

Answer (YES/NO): NO